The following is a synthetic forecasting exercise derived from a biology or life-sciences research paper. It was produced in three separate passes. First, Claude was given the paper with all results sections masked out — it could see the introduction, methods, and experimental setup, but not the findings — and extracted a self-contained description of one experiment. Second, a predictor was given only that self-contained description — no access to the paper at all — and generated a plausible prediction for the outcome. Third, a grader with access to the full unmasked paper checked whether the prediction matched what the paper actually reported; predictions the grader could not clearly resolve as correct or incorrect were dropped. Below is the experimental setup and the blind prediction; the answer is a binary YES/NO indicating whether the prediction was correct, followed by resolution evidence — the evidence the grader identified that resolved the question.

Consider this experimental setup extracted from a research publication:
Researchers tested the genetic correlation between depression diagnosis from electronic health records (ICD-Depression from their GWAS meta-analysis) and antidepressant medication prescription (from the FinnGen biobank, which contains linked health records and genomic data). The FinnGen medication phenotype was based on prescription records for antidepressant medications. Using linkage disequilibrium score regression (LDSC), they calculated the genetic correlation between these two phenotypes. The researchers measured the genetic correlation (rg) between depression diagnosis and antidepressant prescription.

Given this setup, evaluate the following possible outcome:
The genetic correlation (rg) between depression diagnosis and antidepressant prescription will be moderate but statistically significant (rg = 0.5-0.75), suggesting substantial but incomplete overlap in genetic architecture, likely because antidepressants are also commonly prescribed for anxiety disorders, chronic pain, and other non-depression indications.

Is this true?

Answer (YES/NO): NO